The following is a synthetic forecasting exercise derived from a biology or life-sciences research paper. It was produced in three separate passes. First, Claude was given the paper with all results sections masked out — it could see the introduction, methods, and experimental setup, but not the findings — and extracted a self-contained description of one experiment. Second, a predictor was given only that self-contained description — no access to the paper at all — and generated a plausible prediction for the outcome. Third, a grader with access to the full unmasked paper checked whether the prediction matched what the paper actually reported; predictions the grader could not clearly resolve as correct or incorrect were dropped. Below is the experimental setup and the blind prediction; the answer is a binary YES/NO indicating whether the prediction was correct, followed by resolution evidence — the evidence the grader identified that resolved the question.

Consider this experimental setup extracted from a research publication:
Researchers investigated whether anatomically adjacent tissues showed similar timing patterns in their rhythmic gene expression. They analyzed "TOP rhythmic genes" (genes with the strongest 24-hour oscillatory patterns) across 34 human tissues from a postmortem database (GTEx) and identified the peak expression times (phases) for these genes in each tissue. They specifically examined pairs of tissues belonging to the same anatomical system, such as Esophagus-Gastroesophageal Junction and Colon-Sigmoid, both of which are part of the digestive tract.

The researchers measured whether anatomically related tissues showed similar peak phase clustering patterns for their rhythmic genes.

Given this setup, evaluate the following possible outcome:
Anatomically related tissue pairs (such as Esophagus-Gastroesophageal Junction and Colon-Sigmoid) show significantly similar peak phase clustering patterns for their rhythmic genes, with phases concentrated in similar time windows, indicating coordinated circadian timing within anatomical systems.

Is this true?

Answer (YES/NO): YES